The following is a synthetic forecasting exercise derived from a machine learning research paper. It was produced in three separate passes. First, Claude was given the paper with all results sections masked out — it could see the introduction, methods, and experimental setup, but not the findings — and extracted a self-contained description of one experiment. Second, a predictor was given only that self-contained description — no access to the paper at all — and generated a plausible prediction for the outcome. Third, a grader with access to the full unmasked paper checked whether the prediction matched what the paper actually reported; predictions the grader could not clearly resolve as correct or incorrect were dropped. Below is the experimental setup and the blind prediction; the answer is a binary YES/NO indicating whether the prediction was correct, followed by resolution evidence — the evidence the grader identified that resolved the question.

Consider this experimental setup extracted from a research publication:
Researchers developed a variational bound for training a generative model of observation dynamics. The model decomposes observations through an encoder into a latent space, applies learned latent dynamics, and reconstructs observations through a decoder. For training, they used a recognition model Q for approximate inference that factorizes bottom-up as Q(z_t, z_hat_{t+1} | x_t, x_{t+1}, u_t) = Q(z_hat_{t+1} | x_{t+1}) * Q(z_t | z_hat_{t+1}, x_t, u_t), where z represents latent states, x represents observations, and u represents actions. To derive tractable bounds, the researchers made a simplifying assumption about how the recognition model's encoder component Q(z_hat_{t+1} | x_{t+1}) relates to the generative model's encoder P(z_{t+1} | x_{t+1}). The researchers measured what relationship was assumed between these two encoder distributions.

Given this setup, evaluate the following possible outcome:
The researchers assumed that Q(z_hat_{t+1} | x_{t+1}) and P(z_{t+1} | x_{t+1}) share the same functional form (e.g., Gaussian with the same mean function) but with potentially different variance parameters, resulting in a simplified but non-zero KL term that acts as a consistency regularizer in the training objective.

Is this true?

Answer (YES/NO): NO